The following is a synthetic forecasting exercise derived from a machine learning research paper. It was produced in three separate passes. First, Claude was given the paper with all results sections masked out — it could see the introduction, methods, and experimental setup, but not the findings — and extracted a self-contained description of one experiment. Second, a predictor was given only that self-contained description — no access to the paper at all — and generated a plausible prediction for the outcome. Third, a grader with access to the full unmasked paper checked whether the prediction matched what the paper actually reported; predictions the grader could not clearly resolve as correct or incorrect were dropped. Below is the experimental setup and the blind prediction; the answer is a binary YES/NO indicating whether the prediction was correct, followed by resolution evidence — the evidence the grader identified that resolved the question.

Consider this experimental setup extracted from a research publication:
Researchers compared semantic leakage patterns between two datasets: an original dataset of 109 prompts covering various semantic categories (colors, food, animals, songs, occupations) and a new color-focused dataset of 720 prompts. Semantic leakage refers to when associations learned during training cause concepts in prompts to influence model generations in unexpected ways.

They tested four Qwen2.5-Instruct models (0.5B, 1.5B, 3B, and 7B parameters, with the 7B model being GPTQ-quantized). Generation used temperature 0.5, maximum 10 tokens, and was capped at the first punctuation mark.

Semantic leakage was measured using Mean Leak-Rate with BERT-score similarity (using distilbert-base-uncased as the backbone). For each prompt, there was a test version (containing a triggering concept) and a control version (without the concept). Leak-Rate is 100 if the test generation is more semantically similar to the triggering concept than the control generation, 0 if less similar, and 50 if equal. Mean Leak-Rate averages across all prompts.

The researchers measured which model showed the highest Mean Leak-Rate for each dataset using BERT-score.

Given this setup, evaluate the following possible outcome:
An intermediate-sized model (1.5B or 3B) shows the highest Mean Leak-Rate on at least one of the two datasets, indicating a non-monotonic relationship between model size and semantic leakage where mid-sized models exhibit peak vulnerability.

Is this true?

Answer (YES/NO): YES